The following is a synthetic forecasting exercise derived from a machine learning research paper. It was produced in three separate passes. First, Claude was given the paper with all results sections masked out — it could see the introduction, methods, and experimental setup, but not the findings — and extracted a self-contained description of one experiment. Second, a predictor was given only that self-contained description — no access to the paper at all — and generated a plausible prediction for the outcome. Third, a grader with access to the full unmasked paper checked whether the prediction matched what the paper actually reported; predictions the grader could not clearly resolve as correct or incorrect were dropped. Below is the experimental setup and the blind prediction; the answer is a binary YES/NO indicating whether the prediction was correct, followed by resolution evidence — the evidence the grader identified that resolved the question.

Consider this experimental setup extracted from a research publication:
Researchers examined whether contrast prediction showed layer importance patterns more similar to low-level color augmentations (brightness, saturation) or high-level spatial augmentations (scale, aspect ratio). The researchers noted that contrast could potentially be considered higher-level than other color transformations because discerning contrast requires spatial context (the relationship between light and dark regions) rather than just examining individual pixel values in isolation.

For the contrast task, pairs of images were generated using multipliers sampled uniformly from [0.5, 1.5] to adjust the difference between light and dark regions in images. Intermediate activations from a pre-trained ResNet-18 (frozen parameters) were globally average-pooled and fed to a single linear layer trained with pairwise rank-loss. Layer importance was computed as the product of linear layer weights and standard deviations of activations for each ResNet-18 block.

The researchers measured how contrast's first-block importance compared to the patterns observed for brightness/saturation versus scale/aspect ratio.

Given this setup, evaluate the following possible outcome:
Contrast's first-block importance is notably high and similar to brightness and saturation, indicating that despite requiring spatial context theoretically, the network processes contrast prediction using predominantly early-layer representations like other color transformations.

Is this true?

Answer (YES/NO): NO